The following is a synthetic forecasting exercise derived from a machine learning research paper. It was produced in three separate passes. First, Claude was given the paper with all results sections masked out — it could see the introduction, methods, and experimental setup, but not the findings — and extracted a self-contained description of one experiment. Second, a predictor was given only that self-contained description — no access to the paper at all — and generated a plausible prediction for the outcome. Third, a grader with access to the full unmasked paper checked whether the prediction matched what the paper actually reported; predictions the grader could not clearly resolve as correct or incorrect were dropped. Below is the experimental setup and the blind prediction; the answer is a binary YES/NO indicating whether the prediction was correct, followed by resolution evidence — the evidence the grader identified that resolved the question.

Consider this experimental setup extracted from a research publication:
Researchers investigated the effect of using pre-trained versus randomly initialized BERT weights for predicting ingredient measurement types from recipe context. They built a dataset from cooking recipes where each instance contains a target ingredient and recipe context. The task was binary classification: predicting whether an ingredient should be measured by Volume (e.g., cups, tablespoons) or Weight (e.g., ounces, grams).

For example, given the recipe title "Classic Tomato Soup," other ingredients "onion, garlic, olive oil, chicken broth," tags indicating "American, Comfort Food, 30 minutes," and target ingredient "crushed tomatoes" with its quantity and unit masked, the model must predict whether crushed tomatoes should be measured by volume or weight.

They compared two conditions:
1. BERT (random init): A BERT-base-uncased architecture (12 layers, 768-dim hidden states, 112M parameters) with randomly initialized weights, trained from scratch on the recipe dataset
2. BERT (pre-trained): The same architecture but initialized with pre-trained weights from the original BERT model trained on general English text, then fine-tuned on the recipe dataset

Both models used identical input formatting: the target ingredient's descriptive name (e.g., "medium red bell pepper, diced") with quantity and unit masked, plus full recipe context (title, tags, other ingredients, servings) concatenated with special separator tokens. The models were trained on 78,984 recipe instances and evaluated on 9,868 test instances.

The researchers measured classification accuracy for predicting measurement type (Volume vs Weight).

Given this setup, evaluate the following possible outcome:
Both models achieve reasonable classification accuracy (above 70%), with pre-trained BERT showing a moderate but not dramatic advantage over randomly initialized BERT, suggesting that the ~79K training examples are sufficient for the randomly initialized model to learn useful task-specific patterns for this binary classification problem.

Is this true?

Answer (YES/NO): YES